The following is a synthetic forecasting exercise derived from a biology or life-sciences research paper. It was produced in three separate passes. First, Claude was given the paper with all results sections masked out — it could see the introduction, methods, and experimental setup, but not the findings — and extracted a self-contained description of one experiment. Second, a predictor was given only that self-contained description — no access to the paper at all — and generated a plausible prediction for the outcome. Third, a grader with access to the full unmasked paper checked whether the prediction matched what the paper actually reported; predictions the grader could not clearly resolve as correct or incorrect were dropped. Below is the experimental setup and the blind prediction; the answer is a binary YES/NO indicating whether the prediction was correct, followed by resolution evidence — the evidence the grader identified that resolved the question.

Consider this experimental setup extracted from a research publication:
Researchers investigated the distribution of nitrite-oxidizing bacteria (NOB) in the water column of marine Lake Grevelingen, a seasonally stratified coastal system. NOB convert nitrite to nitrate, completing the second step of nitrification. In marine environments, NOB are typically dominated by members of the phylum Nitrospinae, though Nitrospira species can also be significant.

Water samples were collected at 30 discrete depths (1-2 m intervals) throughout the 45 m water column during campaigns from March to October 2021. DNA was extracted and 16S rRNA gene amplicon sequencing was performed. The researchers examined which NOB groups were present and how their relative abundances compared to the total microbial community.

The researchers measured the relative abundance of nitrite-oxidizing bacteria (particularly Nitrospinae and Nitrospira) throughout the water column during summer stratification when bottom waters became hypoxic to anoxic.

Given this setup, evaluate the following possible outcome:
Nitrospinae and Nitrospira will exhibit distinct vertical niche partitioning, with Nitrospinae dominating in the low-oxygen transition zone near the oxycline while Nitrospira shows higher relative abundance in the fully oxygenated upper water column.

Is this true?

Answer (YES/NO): NO